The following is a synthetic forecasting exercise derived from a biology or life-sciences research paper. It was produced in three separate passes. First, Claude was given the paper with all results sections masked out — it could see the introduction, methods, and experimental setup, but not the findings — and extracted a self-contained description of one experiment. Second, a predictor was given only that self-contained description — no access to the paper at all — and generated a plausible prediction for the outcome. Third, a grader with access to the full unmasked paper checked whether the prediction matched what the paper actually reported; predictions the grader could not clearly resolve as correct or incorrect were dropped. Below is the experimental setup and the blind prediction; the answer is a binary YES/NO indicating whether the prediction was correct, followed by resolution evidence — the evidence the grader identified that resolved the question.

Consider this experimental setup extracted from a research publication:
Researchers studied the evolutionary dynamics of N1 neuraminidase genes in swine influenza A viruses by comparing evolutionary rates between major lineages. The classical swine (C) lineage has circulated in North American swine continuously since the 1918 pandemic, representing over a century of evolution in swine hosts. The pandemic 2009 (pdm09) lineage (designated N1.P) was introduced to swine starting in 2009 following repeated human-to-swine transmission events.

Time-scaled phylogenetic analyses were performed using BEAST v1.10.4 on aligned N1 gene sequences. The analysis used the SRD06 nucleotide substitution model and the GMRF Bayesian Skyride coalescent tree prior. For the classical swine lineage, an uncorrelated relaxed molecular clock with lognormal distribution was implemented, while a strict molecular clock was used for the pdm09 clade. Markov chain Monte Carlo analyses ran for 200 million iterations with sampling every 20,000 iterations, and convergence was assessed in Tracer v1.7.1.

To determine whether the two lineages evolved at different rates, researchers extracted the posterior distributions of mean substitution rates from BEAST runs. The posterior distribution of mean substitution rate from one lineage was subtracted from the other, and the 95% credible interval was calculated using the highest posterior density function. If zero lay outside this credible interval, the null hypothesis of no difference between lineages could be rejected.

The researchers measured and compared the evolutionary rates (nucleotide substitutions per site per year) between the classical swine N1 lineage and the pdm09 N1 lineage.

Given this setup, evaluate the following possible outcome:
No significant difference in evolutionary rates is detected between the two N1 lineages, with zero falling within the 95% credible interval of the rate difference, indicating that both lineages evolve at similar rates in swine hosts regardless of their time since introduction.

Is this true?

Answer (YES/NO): NO